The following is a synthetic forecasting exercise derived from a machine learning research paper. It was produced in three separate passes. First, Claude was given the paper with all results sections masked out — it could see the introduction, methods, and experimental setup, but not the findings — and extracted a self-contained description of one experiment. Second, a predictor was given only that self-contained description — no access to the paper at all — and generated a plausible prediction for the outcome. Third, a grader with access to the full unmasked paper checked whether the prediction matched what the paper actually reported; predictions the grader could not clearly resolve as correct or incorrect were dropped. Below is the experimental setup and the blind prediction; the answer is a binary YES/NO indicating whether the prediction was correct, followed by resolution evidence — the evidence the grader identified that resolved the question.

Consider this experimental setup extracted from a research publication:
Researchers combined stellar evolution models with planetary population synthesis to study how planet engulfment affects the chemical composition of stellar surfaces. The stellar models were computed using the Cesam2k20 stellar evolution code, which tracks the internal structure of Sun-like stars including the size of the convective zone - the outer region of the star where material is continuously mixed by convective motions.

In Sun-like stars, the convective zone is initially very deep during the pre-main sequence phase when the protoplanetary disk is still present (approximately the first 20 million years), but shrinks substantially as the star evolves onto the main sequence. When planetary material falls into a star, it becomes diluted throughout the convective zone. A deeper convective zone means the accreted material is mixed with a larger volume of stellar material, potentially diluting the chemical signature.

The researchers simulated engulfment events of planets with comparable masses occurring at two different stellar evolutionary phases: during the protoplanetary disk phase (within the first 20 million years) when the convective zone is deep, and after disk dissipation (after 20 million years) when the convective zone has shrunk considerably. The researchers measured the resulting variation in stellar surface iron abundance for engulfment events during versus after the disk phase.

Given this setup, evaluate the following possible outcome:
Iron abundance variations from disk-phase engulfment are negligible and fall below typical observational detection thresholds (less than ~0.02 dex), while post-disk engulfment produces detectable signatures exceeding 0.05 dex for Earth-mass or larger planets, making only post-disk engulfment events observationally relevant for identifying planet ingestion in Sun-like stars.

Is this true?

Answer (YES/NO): NO